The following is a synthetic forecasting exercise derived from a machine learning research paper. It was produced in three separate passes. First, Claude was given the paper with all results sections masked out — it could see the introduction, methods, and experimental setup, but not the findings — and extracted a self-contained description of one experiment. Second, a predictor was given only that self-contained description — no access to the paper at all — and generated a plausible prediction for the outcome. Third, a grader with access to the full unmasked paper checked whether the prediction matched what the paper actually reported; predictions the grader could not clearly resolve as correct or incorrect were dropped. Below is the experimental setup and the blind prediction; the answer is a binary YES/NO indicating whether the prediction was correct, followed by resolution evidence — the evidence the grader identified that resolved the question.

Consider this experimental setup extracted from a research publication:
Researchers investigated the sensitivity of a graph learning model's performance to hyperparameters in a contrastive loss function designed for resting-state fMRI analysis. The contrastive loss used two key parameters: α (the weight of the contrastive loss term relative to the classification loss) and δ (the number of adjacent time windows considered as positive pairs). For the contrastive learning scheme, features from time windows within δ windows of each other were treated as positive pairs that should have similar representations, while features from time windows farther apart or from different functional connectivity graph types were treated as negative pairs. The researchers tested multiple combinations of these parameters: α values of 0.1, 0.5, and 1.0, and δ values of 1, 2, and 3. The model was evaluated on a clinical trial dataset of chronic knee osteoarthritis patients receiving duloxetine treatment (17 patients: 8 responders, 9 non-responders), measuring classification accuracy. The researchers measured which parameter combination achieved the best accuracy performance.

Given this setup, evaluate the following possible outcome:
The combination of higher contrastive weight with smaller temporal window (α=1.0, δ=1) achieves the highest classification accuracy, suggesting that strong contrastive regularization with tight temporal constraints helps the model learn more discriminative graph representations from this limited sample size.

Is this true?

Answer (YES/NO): NO